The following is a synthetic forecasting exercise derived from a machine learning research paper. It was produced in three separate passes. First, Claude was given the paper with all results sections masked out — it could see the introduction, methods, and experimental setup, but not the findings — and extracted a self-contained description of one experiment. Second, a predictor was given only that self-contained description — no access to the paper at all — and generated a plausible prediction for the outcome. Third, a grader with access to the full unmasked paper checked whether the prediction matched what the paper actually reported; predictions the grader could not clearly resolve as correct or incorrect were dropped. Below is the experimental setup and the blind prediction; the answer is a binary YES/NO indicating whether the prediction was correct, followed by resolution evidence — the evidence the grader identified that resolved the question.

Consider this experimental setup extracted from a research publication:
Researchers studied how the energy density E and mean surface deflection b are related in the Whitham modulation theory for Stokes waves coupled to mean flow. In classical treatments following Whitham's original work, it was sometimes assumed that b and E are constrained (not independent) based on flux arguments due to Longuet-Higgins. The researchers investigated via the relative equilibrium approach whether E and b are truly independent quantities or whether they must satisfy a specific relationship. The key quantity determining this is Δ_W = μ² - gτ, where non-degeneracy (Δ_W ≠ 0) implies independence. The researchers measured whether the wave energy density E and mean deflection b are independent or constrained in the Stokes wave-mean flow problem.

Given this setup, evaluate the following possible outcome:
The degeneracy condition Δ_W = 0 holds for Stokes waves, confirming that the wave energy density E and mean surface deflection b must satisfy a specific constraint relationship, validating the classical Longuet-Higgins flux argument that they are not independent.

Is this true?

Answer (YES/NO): NO